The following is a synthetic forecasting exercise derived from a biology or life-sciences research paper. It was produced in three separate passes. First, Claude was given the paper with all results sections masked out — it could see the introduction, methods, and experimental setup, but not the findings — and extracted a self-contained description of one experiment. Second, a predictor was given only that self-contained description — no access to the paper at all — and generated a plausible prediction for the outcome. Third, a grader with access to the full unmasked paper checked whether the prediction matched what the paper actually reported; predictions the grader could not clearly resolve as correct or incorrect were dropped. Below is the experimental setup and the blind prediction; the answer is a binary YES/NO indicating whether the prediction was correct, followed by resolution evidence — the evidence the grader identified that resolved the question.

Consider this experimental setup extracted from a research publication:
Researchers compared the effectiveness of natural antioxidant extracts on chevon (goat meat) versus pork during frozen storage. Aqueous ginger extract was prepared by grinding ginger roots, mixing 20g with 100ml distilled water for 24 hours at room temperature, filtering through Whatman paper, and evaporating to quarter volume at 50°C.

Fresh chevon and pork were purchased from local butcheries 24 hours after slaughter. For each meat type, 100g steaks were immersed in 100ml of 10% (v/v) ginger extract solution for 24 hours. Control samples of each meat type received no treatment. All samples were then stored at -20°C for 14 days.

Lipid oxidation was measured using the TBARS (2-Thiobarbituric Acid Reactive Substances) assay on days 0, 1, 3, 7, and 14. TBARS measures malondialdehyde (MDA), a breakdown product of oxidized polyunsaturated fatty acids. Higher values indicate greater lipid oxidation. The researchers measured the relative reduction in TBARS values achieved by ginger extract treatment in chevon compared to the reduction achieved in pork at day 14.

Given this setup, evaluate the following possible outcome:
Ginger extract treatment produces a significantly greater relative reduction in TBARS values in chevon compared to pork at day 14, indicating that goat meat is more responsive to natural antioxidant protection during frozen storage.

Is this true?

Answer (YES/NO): YES